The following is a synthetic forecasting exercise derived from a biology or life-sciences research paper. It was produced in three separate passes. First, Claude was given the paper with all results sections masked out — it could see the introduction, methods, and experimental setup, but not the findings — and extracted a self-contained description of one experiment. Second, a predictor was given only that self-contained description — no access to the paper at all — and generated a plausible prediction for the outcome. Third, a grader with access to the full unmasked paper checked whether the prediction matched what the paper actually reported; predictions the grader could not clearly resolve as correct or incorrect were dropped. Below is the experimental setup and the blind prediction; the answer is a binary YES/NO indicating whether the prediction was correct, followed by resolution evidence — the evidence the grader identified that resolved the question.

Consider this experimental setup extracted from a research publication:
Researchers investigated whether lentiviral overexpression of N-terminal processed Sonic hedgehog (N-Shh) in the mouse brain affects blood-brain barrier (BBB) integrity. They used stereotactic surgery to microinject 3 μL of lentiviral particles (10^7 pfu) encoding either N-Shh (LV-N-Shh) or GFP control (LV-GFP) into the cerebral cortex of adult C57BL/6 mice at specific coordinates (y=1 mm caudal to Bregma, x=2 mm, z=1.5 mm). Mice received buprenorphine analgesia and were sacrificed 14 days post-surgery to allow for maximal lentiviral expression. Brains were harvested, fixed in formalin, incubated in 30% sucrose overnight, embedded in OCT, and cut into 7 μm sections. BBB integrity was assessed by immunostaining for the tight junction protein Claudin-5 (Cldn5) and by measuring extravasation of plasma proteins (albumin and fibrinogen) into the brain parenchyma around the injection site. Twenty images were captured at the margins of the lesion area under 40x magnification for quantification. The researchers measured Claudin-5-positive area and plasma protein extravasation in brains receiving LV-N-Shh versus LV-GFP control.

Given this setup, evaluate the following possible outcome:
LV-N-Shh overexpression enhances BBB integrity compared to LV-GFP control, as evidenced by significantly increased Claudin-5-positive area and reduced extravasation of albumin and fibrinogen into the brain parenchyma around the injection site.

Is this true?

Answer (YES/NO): NO